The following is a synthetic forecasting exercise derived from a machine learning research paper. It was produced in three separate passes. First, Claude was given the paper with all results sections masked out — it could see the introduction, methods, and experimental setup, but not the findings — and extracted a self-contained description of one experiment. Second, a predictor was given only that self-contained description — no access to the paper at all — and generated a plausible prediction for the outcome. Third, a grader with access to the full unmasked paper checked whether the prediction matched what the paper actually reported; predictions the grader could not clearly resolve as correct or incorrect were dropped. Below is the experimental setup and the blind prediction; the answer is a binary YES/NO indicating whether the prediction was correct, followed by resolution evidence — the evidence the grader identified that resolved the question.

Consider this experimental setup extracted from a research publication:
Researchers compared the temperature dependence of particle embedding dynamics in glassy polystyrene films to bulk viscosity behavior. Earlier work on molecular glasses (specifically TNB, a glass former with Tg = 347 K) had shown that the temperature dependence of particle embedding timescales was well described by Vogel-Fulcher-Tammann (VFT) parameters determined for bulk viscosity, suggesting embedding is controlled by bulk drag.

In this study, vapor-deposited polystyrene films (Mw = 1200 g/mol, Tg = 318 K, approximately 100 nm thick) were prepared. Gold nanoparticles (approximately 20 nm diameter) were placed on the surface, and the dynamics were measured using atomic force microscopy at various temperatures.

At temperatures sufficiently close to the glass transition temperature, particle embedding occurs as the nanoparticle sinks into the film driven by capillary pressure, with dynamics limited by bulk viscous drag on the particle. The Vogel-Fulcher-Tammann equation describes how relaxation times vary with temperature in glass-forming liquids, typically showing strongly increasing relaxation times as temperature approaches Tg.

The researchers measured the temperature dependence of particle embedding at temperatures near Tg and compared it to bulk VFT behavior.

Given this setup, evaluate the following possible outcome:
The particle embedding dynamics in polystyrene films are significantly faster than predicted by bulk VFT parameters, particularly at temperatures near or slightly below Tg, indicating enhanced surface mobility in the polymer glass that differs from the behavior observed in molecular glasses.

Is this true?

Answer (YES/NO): NO